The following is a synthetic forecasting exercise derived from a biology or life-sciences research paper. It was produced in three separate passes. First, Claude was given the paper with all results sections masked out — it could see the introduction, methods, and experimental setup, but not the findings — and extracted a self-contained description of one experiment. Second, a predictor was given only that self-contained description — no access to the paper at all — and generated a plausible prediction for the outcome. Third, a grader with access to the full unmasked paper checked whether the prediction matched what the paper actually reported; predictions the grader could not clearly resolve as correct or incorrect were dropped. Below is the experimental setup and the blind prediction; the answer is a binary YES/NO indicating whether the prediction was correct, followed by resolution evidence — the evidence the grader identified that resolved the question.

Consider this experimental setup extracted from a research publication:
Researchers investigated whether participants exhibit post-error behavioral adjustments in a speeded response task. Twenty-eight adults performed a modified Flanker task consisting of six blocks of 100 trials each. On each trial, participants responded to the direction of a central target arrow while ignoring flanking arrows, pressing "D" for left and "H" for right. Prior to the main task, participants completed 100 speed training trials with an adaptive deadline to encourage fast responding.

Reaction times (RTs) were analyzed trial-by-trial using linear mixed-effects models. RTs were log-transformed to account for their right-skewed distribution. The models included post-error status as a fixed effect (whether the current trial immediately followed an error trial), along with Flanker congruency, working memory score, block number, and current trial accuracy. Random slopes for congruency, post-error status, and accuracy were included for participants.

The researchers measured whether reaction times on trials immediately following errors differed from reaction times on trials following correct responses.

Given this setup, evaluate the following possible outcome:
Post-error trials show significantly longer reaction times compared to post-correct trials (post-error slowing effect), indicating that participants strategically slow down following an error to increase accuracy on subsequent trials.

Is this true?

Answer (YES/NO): NO